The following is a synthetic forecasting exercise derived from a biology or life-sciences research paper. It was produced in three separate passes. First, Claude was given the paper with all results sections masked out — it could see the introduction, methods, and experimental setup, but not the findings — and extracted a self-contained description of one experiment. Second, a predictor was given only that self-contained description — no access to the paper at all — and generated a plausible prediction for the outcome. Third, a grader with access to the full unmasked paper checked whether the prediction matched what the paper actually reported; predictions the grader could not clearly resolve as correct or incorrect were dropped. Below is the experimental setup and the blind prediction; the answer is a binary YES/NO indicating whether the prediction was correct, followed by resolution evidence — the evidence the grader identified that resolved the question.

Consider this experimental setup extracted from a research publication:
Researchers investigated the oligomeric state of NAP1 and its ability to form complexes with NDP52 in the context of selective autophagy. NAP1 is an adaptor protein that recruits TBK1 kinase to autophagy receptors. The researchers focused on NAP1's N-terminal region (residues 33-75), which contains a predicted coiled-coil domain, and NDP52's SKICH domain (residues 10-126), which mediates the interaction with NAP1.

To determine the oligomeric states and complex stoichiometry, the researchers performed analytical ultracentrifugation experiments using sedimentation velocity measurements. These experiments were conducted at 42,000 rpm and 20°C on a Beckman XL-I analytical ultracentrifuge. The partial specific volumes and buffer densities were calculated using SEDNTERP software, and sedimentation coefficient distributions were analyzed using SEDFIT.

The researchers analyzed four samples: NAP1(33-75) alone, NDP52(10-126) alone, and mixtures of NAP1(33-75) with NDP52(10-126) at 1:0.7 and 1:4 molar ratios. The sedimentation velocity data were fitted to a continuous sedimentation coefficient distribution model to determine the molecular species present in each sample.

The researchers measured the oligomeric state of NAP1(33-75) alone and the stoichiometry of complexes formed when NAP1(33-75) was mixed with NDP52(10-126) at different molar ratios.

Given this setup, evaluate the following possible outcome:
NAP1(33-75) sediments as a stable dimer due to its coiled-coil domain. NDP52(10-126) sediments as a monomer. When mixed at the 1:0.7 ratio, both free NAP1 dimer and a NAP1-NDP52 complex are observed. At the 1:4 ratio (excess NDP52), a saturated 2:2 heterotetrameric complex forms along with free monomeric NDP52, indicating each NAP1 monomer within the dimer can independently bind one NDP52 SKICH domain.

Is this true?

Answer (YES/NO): NO